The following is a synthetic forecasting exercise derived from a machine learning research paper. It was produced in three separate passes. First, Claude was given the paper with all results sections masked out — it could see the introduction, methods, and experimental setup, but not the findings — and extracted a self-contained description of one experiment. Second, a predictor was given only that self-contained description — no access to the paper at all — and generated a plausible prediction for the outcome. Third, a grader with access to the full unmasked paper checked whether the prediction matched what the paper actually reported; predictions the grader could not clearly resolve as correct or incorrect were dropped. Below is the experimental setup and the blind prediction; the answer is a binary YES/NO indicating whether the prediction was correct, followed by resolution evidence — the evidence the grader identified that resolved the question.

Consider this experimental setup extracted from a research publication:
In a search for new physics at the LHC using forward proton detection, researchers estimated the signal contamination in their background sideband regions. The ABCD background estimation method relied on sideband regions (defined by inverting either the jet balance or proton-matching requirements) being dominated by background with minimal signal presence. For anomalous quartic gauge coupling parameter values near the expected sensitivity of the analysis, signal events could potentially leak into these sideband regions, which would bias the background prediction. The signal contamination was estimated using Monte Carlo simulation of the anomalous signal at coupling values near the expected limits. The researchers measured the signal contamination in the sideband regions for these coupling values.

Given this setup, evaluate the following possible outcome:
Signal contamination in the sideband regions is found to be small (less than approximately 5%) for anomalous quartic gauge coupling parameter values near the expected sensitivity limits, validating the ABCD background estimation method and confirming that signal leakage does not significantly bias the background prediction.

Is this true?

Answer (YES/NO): YES